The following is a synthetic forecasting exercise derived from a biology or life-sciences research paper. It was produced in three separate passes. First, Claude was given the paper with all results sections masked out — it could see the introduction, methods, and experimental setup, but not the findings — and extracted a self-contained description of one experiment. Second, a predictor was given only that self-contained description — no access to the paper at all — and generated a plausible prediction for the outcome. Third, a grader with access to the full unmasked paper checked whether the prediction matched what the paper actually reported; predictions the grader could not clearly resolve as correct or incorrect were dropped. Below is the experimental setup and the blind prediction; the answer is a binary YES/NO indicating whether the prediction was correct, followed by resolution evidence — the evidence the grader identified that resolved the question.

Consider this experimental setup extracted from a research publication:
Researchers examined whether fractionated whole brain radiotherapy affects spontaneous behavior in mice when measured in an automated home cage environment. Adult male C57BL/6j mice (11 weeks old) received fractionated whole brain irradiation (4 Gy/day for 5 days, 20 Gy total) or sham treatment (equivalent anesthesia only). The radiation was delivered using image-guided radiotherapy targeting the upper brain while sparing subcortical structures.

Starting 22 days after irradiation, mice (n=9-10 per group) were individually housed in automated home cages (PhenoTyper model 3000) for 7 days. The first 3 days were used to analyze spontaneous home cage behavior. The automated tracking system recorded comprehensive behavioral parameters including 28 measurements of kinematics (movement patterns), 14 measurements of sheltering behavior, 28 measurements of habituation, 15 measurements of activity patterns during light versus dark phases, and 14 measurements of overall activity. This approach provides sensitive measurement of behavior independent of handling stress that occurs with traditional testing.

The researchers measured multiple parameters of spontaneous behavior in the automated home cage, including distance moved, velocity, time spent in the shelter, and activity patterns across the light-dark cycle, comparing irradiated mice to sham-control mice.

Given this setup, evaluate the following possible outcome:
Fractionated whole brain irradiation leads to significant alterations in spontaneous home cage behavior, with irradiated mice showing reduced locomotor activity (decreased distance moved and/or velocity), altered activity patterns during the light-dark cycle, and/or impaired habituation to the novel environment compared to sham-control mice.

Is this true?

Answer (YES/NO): NO